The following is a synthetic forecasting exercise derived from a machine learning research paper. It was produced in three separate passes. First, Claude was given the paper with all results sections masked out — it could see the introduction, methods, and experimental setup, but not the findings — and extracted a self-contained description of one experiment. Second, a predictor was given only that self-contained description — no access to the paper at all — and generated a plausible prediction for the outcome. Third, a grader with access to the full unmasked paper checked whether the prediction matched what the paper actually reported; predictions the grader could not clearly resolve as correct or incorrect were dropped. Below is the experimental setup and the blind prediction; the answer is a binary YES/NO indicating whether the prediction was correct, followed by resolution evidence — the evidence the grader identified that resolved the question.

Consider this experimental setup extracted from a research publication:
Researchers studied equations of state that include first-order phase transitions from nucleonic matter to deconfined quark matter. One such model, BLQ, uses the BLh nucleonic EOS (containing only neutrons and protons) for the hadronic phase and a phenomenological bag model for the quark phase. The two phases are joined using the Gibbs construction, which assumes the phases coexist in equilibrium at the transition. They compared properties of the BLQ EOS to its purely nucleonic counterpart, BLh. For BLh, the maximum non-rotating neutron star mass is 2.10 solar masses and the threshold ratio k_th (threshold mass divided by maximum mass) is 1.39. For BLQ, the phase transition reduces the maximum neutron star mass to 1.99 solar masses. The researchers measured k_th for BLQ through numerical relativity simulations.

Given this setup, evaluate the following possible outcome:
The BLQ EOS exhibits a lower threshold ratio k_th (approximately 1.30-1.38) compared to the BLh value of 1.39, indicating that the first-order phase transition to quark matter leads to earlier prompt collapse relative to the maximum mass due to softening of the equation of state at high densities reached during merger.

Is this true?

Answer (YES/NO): NO